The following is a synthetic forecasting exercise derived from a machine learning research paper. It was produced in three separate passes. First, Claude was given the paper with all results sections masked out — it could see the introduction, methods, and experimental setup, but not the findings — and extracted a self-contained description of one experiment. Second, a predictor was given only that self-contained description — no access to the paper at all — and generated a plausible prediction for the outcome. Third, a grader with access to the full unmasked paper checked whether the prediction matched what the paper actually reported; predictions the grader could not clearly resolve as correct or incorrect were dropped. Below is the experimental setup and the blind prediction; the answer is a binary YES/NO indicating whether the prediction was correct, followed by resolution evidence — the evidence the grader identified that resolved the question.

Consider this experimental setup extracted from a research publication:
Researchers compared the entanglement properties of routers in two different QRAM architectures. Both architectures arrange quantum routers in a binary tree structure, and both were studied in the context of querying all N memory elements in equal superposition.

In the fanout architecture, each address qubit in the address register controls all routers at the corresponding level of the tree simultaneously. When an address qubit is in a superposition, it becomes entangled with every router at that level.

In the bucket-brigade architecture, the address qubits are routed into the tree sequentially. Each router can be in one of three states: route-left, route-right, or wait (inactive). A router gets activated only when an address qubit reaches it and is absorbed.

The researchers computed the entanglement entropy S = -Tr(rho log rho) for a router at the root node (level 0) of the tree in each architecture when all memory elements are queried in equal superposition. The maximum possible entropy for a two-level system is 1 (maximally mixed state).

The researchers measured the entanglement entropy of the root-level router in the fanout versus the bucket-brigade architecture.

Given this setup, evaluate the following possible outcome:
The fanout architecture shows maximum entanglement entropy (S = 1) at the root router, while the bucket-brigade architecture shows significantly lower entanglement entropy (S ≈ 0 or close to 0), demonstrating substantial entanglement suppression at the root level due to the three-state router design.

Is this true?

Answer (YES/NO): NO